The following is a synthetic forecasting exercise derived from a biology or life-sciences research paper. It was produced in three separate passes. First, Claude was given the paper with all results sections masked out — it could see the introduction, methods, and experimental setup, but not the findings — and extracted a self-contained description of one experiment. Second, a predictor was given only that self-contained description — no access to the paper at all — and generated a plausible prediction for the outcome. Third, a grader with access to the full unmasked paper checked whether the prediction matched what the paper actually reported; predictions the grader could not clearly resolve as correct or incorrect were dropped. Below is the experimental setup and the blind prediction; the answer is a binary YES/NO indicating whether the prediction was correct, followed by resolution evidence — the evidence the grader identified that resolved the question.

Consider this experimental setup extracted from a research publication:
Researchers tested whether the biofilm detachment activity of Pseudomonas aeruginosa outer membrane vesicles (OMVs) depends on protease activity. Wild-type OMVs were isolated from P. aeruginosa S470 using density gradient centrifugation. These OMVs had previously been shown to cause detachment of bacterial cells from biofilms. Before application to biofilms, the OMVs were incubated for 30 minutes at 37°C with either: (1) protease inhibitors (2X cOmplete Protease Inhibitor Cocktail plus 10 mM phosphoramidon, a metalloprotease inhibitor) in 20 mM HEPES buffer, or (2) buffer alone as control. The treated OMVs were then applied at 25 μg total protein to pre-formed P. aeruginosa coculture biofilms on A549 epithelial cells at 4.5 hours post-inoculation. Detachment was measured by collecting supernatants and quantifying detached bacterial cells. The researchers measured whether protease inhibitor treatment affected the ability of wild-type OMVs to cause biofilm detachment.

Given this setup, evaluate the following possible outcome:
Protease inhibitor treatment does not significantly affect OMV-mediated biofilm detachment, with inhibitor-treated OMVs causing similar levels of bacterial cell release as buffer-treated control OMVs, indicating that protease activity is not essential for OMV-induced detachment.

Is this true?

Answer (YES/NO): NO